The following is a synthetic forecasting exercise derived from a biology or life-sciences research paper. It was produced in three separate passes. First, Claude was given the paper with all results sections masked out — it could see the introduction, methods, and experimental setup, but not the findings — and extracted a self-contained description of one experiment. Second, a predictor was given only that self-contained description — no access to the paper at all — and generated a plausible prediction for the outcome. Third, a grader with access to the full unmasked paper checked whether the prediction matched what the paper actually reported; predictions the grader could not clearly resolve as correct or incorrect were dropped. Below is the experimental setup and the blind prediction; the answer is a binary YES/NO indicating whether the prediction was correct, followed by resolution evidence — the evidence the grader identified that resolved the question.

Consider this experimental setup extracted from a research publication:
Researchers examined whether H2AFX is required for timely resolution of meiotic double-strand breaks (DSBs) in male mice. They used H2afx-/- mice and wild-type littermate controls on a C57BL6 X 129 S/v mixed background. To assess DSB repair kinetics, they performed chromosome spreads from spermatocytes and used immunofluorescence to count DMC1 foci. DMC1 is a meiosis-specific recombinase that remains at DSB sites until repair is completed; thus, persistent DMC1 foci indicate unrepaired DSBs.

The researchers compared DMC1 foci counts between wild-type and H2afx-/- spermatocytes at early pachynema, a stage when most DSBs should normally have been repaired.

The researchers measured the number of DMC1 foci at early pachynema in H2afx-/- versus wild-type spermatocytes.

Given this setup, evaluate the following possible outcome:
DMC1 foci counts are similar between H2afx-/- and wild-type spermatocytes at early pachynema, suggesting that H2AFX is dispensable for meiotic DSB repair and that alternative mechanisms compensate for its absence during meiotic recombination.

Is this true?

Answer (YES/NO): NO